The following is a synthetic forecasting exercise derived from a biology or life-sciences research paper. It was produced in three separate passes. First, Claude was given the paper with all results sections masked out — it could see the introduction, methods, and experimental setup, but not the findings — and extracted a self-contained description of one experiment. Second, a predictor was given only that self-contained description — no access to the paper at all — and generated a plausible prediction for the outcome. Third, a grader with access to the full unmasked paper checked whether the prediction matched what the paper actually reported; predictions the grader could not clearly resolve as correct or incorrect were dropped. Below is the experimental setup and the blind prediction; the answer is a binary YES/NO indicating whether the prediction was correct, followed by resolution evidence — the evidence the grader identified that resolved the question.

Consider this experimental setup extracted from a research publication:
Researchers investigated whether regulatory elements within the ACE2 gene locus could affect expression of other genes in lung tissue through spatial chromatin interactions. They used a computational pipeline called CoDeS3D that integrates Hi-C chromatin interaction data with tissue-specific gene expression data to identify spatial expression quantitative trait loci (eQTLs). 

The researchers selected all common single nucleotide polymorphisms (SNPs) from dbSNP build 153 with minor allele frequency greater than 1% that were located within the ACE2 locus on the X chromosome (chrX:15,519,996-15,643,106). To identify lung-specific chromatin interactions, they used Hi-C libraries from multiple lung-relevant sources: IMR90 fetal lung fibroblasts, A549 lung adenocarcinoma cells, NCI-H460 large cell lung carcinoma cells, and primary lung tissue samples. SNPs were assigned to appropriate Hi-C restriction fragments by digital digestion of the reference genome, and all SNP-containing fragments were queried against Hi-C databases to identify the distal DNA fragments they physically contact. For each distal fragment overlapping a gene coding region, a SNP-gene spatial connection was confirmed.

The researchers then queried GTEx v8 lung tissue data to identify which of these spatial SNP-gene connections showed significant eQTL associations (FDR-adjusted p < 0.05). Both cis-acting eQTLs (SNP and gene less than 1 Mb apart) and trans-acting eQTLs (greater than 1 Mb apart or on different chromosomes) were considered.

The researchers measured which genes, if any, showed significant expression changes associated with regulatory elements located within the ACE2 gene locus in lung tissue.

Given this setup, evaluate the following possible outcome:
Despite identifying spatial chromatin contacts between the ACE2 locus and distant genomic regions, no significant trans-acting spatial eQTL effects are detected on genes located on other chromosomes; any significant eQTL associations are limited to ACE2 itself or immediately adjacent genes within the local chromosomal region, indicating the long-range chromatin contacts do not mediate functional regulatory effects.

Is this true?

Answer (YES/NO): NO